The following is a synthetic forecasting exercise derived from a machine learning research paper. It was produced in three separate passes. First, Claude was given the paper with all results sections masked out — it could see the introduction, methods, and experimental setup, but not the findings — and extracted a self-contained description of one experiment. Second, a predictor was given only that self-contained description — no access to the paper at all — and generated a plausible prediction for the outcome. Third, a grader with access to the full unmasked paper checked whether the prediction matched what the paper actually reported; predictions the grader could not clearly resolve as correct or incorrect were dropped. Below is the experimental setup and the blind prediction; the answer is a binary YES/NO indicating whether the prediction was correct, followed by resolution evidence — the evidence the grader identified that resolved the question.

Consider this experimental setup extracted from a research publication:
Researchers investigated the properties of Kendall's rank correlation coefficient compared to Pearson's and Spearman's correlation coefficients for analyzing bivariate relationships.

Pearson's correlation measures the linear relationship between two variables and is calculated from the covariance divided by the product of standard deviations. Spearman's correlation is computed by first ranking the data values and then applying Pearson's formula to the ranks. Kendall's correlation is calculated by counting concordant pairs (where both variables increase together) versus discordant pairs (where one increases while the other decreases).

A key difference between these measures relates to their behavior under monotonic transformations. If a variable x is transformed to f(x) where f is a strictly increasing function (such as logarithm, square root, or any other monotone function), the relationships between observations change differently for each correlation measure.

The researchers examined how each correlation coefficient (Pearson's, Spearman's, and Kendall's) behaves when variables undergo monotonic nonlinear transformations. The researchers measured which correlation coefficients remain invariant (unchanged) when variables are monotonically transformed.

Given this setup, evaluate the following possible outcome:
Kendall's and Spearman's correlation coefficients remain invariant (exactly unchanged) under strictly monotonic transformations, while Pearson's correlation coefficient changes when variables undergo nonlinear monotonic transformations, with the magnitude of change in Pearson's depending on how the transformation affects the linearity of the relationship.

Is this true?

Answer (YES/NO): YES